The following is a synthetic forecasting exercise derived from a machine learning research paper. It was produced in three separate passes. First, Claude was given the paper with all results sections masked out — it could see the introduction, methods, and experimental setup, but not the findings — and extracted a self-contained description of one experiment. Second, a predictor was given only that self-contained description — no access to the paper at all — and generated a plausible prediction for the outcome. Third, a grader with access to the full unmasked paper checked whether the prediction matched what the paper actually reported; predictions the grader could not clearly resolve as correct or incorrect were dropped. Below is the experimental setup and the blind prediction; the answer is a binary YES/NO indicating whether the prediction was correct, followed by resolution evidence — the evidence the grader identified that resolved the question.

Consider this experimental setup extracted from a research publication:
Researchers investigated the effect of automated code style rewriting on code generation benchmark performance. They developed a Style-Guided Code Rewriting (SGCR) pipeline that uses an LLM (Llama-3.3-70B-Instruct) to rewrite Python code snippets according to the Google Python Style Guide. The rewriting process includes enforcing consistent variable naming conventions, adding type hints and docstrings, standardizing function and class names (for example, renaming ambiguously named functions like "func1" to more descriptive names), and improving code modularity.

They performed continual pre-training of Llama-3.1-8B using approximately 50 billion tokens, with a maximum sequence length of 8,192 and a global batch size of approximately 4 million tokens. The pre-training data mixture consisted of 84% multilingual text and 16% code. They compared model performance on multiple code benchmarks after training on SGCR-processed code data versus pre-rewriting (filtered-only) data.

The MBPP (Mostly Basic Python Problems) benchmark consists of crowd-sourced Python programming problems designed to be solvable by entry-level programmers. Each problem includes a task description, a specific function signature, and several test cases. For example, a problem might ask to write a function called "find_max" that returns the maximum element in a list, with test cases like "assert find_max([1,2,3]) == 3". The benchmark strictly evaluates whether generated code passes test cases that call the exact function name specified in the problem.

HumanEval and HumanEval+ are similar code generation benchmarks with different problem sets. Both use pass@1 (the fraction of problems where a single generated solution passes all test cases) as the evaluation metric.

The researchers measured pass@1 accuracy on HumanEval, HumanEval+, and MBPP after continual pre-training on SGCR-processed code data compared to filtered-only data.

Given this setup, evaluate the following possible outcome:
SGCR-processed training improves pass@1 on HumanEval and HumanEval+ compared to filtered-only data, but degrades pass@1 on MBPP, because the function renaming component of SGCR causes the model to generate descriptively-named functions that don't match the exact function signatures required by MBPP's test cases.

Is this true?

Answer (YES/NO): YES